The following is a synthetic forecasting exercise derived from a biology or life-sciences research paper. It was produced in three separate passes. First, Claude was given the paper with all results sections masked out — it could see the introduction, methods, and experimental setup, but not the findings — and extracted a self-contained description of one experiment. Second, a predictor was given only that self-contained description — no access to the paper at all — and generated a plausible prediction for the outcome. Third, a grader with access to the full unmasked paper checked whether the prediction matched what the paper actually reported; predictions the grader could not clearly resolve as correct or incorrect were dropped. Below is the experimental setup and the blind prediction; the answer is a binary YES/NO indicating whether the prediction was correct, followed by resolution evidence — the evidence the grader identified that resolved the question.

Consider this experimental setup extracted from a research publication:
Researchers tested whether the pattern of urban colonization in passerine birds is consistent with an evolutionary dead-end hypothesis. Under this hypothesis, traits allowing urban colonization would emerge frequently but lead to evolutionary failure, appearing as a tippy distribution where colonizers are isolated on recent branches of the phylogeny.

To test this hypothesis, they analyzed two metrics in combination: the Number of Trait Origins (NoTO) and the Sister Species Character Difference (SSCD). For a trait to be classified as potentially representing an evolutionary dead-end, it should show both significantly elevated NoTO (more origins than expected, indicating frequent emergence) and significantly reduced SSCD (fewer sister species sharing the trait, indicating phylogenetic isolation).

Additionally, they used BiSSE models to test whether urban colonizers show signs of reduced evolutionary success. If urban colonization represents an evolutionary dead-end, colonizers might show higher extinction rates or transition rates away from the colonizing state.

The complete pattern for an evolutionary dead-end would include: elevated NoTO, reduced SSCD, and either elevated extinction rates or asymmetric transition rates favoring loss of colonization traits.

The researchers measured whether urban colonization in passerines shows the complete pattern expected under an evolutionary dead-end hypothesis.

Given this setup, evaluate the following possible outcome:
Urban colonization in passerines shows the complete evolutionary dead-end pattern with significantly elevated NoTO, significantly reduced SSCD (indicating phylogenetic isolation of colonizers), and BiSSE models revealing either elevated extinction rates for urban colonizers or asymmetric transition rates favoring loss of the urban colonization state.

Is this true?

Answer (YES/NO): NO